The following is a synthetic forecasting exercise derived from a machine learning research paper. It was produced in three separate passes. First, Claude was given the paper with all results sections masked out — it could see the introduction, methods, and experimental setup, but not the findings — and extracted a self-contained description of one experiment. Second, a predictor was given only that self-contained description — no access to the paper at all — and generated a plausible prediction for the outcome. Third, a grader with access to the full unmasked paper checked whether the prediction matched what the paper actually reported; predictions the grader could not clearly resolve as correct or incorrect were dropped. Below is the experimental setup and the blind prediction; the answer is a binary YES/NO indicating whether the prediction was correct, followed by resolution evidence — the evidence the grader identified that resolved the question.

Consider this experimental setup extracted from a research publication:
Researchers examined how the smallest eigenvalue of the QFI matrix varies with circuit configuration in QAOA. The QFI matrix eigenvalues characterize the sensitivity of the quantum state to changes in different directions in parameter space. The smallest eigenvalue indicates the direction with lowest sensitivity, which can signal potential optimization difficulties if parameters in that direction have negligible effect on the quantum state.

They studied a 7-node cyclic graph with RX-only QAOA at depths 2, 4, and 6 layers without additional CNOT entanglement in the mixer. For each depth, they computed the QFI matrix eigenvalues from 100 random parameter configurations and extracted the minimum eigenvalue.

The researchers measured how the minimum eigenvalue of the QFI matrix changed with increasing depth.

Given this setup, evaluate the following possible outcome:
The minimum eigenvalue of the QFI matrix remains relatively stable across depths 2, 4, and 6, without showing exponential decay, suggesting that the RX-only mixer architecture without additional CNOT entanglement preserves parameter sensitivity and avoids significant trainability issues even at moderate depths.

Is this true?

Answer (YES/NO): YES